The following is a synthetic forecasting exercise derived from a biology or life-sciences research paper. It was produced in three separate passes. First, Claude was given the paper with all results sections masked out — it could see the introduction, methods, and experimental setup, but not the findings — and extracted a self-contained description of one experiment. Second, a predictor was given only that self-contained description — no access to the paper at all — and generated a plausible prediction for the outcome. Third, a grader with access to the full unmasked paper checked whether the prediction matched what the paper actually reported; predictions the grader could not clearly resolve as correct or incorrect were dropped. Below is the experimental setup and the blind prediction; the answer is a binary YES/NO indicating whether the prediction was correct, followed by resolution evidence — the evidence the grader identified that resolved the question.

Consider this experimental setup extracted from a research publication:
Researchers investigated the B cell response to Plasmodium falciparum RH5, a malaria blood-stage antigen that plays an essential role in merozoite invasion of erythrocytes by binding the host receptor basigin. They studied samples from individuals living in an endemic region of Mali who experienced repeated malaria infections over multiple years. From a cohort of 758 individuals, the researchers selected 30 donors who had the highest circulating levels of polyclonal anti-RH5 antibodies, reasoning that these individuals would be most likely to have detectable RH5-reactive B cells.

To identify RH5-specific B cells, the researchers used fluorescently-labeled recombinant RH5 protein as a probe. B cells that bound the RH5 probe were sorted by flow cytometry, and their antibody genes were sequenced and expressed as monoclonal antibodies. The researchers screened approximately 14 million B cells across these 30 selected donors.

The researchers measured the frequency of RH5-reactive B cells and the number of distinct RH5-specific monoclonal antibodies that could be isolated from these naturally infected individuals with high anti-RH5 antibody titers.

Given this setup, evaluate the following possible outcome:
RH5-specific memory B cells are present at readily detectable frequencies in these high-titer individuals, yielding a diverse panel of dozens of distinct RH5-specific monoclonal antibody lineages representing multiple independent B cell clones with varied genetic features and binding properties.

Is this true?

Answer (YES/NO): NO